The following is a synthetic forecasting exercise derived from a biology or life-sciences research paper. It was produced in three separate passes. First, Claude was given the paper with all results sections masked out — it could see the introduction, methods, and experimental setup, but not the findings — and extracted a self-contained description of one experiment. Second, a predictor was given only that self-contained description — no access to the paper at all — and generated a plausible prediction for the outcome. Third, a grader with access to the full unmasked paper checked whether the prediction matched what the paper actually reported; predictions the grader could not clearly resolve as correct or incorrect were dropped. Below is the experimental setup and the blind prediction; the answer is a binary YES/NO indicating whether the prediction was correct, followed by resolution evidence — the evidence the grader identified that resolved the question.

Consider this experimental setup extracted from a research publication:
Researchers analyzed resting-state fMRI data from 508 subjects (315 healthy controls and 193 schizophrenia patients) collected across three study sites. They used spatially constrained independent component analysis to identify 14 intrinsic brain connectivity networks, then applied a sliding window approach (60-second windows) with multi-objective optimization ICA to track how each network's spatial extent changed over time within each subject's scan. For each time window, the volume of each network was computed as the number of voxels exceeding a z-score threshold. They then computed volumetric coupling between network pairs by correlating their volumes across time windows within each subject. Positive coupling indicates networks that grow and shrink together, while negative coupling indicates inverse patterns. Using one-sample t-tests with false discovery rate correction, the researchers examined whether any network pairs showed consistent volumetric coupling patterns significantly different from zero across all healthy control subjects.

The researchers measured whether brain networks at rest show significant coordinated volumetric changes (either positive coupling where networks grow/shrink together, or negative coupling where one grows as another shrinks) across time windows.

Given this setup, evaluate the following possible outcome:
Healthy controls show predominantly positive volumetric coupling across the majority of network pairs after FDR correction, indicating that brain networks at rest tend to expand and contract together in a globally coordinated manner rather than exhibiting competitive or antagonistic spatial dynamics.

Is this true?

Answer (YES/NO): NO